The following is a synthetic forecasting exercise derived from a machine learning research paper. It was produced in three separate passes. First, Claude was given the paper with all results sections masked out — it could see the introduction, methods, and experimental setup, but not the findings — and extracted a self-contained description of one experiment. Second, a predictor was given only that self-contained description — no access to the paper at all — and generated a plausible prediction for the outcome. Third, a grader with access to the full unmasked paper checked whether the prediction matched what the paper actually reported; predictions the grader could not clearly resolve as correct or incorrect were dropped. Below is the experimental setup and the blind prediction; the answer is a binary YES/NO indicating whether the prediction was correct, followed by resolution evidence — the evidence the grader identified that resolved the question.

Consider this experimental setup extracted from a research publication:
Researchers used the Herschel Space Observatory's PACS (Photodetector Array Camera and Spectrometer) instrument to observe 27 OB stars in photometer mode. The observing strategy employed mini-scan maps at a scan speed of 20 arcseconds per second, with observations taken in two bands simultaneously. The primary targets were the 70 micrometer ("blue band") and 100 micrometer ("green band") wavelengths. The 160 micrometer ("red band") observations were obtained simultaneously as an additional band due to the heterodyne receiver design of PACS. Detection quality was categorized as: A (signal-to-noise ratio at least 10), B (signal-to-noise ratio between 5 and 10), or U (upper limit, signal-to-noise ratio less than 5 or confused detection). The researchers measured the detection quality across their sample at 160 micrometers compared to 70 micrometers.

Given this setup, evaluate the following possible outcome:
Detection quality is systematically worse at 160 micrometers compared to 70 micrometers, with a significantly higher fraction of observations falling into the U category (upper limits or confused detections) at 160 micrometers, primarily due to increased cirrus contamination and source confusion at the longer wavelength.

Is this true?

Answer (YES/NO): NO